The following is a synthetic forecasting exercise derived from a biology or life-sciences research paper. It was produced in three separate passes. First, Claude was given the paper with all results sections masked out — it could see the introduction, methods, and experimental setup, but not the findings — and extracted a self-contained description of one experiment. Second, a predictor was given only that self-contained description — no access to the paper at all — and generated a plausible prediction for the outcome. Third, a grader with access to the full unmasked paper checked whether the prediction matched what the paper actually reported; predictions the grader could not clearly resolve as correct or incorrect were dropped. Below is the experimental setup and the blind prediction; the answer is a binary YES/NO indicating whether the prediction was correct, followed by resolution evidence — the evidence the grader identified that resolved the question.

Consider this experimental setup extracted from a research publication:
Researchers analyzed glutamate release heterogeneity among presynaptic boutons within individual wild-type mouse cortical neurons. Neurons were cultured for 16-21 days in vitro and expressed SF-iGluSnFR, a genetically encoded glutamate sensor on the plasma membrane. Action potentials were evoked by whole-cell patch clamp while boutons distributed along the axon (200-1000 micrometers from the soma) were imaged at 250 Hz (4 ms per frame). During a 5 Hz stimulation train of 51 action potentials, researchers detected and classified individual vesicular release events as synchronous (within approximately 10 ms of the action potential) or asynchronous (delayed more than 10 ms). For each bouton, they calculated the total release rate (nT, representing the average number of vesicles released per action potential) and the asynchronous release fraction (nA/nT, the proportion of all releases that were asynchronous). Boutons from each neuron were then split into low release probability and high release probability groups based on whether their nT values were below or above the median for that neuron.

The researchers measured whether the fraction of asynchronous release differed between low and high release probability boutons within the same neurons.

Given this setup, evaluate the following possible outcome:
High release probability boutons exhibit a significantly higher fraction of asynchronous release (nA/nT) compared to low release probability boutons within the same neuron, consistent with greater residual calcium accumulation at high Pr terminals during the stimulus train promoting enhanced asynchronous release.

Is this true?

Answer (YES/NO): NO